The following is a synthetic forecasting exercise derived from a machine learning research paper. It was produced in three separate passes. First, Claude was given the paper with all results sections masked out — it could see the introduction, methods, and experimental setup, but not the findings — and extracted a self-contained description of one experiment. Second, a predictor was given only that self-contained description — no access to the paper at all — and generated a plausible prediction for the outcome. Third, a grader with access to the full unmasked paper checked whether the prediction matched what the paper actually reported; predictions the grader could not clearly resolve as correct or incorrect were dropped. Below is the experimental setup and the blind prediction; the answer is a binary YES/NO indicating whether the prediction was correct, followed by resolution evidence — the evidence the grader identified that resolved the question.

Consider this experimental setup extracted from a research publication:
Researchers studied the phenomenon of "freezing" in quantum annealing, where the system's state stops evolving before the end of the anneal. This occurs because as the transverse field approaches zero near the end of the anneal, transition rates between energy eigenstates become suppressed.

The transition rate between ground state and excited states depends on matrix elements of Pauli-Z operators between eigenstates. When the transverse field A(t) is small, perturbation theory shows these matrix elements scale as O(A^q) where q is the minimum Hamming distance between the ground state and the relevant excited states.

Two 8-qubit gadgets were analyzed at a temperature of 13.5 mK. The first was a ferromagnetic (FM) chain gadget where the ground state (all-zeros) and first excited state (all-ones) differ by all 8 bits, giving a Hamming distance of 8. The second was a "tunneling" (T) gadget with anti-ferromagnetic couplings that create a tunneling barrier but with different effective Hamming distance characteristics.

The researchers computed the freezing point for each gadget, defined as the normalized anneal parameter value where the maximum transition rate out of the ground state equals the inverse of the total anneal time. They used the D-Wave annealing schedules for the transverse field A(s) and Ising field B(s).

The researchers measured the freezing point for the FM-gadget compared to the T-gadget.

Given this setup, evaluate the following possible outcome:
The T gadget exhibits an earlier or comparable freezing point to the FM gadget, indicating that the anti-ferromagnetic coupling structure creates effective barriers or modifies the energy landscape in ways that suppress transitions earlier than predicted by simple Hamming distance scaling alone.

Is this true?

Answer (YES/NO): YES